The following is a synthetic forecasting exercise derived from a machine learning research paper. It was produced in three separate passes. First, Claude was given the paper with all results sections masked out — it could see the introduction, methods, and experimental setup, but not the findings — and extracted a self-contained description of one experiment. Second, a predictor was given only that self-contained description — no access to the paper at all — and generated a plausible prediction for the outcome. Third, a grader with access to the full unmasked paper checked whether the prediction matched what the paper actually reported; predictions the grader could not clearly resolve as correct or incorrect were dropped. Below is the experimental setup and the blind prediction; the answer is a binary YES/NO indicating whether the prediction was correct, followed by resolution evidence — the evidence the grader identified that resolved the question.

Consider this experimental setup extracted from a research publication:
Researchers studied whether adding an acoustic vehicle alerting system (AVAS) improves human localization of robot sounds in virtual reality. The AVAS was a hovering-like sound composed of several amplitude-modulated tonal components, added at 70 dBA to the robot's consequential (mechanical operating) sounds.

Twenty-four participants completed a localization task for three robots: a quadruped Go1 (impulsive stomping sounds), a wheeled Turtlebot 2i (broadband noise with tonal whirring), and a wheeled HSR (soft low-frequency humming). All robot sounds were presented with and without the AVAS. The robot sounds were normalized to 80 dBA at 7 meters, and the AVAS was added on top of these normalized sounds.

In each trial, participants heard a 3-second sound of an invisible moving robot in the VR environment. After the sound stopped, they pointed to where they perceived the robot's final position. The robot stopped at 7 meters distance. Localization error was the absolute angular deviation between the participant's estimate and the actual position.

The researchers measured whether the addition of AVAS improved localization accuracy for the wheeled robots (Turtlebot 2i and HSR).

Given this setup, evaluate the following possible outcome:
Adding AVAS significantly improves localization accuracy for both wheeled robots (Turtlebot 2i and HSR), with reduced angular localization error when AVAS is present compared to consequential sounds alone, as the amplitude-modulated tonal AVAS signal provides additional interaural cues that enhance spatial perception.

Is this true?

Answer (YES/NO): NO